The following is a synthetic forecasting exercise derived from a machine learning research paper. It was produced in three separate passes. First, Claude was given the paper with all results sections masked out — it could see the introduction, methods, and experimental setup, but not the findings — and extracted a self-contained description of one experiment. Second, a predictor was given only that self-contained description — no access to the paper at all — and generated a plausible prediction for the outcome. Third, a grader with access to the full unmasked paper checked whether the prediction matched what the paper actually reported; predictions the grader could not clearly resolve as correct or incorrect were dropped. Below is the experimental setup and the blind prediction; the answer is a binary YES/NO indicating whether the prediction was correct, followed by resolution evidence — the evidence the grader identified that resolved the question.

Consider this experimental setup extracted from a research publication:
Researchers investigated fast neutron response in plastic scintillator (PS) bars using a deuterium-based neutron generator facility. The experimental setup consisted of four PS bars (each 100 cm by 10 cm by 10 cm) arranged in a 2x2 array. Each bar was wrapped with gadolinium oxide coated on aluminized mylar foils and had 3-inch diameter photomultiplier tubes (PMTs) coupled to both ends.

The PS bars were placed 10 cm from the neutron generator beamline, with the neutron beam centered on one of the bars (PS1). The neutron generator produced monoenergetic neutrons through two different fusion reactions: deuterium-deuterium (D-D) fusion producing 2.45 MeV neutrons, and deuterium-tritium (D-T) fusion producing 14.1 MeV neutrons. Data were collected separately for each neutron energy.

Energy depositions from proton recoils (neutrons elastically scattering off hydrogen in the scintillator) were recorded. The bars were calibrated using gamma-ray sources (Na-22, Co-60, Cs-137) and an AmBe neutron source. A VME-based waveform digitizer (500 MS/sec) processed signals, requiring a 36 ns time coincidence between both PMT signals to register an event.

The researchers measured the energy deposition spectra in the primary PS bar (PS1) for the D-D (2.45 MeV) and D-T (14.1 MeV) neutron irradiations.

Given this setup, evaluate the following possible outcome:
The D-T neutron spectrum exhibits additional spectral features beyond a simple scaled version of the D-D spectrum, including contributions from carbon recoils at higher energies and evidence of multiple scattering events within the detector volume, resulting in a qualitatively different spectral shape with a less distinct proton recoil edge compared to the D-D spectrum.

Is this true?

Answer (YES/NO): NO